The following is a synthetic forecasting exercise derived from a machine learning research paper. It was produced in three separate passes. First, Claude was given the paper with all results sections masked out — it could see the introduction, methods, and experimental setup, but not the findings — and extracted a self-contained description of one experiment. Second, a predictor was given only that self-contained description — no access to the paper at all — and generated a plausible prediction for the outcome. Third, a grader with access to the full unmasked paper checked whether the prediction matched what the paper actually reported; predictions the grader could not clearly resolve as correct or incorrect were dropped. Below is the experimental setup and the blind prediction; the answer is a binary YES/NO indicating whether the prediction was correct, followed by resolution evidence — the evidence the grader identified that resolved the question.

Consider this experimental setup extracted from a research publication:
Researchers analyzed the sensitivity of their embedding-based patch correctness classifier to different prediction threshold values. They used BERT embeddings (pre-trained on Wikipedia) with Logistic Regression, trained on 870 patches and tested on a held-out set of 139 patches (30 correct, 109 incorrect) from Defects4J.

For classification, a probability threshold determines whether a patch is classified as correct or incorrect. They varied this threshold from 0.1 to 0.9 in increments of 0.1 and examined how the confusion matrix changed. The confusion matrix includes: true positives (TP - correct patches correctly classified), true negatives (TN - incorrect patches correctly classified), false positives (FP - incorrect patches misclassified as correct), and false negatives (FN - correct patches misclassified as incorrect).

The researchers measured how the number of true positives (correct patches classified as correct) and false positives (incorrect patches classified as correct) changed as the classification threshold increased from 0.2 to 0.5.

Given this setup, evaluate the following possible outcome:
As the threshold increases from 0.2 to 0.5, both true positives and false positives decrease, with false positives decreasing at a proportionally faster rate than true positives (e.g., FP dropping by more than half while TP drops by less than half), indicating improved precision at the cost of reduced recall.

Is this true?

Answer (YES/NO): YES